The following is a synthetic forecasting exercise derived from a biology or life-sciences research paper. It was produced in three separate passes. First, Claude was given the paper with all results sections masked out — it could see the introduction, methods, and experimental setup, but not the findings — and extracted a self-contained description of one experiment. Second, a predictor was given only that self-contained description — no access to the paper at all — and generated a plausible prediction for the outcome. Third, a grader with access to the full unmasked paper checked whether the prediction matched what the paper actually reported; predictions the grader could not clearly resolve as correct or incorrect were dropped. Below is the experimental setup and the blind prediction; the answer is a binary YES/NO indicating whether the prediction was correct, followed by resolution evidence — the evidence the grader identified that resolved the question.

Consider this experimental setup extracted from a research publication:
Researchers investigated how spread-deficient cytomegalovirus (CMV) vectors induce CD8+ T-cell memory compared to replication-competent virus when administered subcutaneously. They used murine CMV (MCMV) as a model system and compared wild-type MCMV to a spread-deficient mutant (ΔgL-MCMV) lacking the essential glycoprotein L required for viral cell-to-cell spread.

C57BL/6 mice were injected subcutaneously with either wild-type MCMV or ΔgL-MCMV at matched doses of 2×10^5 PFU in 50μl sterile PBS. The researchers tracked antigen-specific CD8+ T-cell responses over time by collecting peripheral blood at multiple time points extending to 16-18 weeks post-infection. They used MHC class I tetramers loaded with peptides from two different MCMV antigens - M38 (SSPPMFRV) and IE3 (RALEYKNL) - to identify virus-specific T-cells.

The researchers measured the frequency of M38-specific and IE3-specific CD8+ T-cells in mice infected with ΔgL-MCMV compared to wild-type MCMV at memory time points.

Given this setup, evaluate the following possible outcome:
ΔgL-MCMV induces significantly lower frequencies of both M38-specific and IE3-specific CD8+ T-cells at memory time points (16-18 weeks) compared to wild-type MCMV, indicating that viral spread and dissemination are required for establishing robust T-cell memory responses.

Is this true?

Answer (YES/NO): NO